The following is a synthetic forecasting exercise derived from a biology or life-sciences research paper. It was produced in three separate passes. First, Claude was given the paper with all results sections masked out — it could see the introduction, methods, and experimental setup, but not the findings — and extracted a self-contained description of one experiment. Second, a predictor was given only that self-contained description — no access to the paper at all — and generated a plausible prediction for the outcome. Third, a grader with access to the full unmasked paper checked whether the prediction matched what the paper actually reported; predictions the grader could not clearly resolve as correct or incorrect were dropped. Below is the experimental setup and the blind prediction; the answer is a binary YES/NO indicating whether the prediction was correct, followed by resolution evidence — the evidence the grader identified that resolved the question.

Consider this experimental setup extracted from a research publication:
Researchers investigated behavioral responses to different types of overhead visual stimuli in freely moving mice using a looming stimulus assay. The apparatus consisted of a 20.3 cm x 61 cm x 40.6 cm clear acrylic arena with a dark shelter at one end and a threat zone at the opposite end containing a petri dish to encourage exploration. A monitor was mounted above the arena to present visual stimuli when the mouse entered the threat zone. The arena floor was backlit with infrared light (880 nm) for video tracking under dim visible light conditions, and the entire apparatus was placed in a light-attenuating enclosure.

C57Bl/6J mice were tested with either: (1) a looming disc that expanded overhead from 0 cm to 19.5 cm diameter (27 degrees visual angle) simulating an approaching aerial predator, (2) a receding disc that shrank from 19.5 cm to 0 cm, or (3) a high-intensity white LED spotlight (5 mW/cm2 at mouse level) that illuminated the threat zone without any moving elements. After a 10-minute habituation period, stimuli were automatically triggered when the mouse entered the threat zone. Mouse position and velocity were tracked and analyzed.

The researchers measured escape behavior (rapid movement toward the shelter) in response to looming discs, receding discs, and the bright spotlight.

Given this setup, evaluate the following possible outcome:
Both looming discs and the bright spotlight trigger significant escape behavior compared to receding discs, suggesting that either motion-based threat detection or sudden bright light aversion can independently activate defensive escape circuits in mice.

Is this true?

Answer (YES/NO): NO